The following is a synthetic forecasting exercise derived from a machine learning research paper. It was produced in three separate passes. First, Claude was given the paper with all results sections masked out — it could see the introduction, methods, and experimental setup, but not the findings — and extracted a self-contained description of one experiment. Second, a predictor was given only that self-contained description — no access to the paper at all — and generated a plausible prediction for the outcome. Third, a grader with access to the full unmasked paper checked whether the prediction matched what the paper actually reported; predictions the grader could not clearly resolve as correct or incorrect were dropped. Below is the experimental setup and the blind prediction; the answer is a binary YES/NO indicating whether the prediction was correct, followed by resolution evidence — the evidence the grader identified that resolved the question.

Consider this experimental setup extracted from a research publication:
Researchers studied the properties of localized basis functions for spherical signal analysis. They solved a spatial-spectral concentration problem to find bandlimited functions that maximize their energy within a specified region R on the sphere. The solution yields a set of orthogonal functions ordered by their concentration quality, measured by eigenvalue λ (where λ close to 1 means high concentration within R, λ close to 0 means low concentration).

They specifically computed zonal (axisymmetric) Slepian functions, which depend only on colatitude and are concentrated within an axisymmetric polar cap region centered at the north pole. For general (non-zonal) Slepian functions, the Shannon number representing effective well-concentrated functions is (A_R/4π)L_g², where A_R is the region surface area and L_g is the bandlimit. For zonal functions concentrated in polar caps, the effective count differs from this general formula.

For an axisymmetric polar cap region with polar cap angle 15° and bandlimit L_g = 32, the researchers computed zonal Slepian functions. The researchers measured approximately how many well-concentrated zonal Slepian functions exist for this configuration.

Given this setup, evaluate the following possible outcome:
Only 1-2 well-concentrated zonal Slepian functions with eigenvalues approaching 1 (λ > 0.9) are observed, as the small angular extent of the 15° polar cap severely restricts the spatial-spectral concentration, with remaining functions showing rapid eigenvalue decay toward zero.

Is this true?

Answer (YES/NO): NO